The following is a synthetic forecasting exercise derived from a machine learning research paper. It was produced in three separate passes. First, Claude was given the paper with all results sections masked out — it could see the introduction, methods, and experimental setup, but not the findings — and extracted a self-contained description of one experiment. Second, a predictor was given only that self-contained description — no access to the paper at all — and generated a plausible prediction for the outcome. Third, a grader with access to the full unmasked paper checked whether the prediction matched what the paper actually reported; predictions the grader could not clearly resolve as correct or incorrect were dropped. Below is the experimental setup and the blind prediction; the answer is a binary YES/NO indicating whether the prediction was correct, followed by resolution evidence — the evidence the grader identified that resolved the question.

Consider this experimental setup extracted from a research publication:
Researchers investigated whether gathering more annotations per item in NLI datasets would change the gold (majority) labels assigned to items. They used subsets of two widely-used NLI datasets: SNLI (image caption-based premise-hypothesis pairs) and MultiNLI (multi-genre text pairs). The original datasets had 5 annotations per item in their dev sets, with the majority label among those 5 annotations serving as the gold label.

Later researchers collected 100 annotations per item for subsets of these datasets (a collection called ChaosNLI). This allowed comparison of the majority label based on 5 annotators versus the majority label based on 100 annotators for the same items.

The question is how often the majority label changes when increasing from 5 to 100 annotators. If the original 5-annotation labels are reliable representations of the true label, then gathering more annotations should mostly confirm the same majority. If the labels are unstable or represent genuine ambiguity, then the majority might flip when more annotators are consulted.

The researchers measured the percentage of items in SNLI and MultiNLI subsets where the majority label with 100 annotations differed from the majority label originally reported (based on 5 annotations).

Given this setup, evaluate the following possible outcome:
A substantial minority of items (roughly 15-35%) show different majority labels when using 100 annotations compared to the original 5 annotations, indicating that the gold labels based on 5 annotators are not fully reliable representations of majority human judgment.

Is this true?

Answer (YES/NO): YES